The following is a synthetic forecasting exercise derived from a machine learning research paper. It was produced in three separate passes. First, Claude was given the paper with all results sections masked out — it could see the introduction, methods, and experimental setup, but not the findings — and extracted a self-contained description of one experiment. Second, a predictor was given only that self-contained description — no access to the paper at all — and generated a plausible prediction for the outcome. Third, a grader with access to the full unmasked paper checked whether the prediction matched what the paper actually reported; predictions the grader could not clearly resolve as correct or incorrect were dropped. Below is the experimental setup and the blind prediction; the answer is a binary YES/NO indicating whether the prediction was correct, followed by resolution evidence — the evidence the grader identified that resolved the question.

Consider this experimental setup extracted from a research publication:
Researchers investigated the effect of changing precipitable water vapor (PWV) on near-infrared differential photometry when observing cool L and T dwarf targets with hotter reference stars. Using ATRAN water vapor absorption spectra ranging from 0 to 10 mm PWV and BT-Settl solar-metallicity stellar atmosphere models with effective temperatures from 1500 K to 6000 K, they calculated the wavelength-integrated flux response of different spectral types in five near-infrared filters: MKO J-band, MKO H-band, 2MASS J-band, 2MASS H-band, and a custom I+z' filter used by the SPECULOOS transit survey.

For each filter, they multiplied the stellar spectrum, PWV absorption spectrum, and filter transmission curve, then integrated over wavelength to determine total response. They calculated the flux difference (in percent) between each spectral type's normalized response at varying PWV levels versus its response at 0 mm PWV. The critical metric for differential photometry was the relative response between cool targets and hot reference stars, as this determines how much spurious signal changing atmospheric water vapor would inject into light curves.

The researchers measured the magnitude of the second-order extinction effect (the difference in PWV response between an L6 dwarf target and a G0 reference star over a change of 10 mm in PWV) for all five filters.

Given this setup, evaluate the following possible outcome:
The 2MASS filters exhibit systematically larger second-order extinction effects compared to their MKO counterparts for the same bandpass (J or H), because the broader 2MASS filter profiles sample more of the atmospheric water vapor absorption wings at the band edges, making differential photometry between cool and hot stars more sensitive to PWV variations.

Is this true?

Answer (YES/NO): NO